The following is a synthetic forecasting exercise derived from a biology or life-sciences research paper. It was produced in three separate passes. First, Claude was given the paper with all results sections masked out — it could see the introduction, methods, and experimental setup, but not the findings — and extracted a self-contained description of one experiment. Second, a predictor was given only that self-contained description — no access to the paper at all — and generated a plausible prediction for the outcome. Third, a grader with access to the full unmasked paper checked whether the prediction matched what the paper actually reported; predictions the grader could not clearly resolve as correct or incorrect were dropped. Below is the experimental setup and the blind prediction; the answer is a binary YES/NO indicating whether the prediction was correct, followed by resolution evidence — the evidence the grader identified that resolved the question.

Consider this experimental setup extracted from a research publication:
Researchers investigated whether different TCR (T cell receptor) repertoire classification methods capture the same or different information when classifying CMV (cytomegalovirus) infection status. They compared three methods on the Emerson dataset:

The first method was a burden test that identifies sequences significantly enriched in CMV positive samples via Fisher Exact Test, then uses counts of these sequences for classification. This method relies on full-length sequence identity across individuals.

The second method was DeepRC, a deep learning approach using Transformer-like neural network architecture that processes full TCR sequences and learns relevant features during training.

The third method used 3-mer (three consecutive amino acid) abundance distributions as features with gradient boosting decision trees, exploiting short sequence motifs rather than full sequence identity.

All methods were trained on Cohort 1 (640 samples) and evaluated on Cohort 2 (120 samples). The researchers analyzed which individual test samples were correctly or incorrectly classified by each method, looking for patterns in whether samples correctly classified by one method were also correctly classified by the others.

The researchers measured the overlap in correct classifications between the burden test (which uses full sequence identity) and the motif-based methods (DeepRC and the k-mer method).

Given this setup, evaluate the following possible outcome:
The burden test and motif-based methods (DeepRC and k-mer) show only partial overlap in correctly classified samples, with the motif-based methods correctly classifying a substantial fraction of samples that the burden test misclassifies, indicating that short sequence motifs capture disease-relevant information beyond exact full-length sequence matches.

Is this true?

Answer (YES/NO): YES